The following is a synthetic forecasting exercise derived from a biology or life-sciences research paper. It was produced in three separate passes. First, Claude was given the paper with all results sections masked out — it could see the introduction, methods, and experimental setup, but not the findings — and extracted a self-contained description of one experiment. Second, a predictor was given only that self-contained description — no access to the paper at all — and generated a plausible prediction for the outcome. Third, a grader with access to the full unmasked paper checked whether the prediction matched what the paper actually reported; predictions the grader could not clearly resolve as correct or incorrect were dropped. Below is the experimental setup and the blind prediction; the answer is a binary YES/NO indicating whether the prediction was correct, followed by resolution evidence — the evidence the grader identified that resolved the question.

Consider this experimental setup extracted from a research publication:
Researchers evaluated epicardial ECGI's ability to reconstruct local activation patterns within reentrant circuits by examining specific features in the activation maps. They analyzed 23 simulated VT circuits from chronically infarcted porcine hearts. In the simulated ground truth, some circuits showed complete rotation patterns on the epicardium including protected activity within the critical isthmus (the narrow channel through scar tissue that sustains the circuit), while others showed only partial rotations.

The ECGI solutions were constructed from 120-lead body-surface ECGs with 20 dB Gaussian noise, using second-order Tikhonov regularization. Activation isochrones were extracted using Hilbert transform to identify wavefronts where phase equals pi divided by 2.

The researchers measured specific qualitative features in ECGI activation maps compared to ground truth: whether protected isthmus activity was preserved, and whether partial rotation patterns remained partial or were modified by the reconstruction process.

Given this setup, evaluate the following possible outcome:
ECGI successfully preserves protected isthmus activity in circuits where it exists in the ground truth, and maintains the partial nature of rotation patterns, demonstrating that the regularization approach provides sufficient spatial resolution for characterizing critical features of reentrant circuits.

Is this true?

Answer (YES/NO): NO